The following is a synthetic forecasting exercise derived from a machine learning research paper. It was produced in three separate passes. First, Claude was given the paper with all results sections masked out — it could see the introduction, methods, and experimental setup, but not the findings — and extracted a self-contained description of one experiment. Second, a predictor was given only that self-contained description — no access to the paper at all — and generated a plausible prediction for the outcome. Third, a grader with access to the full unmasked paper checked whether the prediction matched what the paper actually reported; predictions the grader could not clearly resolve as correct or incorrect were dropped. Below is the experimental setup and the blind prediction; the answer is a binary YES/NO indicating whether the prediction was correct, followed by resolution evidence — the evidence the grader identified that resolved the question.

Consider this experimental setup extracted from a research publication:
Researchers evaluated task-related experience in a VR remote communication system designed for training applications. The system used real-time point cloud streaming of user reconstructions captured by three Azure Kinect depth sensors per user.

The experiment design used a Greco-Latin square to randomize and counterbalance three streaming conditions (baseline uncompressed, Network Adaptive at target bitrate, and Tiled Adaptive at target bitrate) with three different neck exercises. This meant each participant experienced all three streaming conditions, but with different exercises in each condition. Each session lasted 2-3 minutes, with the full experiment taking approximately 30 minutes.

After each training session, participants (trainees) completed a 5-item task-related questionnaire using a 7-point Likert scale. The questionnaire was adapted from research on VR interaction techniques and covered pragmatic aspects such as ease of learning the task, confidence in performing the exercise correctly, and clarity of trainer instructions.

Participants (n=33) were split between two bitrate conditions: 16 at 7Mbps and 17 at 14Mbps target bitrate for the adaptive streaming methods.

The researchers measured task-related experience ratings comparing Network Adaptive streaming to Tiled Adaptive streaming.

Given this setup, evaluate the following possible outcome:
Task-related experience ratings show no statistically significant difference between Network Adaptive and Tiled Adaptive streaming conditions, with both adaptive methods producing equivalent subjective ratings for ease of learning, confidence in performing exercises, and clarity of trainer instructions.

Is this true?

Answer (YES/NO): YES